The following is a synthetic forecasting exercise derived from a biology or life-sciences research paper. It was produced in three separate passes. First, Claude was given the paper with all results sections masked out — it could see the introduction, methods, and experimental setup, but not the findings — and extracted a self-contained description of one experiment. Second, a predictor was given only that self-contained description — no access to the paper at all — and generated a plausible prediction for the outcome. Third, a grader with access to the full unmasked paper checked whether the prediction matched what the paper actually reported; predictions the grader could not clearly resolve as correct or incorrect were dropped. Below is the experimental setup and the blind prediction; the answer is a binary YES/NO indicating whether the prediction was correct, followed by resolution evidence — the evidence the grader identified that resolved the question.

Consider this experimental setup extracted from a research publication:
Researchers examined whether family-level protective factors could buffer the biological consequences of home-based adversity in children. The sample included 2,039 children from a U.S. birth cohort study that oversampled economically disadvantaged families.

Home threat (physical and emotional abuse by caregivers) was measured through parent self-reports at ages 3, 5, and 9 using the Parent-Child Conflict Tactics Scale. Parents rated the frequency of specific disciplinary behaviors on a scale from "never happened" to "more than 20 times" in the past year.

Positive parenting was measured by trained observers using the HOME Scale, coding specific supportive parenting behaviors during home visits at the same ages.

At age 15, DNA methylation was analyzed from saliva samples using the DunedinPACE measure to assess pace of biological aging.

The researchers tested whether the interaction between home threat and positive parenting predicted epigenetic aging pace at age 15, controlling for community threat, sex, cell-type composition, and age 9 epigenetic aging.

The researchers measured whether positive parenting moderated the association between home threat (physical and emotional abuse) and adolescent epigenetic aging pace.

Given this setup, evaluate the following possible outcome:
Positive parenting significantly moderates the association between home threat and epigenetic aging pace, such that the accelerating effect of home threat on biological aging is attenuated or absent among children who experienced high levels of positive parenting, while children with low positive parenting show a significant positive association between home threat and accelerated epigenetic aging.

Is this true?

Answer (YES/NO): NO